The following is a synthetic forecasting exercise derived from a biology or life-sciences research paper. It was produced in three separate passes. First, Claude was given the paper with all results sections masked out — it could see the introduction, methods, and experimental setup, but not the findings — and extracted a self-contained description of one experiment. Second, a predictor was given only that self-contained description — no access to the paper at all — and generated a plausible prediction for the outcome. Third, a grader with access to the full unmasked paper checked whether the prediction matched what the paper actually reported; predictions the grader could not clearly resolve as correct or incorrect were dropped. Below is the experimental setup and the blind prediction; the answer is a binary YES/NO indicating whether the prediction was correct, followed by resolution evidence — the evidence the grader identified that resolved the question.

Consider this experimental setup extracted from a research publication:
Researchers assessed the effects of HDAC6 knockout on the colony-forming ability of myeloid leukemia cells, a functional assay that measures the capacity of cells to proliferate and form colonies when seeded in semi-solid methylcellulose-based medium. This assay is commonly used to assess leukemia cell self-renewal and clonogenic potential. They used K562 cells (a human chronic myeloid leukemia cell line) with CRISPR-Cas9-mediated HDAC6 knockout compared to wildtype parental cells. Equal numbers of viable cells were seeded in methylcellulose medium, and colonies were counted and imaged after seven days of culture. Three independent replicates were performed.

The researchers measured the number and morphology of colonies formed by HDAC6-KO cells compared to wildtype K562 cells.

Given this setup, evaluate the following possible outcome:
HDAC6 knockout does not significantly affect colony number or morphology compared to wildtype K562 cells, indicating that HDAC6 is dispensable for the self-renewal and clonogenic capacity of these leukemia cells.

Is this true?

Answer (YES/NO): YES